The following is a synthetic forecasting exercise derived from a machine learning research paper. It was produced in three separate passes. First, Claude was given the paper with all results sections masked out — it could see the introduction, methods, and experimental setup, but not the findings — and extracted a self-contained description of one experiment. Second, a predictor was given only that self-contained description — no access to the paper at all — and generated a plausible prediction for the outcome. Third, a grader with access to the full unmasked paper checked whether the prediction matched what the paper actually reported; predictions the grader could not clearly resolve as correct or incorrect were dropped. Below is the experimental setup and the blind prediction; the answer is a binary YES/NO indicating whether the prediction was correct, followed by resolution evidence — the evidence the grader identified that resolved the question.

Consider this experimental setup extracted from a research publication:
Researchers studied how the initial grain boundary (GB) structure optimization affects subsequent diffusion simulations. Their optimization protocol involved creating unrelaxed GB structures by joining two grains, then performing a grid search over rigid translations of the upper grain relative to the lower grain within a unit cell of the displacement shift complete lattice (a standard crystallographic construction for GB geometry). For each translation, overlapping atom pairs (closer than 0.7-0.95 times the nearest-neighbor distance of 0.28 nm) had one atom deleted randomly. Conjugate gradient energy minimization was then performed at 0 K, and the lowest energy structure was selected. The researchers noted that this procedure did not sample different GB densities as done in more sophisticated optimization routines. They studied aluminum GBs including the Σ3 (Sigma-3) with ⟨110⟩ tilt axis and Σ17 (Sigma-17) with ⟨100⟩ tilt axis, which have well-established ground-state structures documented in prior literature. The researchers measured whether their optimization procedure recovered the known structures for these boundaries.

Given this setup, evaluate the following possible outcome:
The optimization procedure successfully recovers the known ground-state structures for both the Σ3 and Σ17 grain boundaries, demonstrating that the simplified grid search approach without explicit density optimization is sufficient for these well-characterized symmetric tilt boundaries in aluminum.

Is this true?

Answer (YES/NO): YES